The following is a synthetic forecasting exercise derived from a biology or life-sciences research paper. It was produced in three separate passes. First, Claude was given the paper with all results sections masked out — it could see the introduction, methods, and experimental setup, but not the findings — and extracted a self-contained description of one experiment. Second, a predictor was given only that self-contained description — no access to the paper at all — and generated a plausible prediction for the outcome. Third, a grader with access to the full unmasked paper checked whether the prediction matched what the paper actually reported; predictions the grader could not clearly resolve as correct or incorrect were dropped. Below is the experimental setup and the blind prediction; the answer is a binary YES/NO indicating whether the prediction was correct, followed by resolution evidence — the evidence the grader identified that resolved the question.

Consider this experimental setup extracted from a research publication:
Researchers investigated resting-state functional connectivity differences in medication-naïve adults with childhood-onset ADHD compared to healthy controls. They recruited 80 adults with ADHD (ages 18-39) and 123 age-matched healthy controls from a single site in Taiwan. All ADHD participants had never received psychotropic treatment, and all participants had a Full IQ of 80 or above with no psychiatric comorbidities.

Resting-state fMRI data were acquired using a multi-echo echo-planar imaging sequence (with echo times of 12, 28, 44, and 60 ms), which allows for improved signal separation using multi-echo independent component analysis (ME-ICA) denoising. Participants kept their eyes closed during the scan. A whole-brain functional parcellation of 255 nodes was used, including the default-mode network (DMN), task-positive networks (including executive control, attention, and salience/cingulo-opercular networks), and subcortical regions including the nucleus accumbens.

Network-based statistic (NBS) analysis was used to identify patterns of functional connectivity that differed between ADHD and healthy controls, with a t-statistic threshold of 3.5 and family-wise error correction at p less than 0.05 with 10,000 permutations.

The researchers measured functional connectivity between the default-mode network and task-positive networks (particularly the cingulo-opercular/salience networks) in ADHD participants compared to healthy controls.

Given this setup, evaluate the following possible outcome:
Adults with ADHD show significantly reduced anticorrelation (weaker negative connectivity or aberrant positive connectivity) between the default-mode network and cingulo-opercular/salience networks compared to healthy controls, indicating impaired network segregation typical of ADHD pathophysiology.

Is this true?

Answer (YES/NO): YES